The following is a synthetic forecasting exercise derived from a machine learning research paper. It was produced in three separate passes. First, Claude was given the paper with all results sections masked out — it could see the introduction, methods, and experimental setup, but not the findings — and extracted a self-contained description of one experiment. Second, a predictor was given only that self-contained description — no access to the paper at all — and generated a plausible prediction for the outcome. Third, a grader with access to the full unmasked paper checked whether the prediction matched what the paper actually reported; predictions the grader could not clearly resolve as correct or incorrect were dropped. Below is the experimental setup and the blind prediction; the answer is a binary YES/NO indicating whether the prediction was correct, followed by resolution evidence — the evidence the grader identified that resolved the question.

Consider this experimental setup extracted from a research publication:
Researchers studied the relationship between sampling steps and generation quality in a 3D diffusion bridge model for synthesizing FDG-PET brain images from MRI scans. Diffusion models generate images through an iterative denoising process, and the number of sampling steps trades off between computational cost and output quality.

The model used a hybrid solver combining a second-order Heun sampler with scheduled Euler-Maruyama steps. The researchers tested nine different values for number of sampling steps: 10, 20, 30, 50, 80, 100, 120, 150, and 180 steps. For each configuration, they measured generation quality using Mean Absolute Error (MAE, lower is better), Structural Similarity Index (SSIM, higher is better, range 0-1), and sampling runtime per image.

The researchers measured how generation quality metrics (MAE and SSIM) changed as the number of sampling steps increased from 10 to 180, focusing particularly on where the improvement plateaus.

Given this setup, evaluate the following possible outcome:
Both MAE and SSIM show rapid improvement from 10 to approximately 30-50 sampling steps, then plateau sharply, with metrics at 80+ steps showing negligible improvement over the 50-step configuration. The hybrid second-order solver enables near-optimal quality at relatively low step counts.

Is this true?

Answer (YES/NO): NO